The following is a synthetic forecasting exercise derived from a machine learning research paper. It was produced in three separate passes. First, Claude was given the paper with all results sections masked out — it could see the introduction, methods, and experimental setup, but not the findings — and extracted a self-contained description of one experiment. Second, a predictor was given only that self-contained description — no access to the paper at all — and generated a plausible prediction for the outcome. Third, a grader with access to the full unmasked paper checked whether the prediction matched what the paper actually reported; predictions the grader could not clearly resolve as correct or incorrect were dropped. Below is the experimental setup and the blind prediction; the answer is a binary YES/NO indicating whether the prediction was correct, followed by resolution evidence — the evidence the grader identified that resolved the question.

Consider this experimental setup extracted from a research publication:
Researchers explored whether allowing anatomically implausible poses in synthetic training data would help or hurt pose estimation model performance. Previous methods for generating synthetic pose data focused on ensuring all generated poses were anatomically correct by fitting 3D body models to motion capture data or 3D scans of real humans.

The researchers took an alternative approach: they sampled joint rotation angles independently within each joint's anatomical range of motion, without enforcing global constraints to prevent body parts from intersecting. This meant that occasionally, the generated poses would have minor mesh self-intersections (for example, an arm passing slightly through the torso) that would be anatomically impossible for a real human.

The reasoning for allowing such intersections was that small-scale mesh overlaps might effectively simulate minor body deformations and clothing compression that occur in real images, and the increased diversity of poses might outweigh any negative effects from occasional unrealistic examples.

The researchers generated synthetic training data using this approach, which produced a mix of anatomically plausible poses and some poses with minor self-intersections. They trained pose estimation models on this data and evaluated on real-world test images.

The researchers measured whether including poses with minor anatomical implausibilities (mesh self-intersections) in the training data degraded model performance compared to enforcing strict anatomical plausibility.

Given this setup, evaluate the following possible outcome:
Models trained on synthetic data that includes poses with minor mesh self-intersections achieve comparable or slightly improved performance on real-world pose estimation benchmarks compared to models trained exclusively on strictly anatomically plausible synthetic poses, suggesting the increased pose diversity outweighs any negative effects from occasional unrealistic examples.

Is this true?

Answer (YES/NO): YES